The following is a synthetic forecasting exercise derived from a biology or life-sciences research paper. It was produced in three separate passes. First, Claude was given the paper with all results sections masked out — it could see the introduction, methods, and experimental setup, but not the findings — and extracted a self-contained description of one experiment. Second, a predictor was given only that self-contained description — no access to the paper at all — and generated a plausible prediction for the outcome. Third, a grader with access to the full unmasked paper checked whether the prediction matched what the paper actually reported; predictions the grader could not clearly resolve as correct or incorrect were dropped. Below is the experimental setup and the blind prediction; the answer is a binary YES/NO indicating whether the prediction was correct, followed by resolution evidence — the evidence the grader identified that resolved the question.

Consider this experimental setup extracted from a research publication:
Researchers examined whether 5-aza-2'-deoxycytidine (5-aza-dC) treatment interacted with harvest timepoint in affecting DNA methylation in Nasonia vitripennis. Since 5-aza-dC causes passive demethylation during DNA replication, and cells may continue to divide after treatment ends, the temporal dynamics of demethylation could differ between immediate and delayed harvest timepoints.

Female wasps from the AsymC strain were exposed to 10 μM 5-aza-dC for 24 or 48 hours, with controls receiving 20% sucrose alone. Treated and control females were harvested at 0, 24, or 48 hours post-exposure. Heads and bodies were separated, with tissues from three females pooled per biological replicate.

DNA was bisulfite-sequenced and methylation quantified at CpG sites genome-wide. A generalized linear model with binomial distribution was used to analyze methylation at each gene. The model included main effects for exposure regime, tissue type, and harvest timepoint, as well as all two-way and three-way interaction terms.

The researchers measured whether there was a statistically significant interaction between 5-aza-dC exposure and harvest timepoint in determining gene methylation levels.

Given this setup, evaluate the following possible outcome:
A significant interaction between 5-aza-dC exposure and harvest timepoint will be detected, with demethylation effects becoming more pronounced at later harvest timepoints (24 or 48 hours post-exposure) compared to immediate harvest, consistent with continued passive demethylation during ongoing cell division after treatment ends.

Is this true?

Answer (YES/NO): YES